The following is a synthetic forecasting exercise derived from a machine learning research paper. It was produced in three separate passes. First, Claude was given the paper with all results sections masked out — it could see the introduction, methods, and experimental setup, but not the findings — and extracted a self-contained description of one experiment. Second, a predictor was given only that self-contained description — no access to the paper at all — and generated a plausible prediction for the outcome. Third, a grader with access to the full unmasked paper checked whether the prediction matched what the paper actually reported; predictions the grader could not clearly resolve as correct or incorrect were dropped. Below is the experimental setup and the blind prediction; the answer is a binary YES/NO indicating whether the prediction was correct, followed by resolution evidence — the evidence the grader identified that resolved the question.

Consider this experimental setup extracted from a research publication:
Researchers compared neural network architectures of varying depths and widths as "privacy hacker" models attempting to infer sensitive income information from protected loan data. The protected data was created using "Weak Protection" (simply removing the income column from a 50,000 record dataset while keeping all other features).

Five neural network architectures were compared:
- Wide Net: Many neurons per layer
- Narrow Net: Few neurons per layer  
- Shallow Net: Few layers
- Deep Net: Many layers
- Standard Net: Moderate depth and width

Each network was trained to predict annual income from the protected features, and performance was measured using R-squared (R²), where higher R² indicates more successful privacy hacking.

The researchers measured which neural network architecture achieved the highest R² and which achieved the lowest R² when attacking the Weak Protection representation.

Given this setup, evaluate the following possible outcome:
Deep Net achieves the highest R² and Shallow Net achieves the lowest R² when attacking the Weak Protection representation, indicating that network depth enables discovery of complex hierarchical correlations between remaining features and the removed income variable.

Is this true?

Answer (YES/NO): NO